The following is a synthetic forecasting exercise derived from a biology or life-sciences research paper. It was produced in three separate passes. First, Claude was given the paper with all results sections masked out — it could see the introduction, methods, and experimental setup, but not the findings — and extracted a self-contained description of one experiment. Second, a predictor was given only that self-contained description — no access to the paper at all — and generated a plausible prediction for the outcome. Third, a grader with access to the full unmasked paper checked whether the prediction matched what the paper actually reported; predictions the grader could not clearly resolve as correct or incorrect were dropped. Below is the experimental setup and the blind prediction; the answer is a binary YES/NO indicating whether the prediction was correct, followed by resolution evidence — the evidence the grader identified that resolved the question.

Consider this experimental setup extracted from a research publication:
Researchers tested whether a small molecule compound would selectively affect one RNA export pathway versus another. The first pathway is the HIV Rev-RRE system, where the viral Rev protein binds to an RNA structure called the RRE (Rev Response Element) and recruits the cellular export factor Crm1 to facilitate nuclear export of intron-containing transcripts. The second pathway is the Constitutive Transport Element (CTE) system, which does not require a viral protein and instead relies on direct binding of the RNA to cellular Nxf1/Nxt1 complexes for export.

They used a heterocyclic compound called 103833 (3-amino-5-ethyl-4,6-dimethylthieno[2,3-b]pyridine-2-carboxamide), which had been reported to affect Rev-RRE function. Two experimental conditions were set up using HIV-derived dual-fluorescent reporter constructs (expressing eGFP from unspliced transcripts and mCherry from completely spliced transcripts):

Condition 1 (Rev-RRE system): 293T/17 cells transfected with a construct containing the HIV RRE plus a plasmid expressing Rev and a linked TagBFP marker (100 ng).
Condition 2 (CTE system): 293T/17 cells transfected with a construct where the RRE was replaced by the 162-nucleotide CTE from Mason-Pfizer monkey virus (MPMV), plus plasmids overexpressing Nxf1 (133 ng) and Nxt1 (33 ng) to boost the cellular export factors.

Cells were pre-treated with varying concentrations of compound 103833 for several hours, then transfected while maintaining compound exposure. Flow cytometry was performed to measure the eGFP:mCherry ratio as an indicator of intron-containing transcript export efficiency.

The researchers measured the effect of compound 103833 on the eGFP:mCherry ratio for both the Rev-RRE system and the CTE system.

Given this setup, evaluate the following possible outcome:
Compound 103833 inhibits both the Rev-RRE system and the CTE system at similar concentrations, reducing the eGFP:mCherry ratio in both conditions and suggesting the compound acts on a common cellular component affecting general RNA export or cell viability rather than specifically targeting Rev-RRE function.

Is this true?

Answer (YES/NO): NO